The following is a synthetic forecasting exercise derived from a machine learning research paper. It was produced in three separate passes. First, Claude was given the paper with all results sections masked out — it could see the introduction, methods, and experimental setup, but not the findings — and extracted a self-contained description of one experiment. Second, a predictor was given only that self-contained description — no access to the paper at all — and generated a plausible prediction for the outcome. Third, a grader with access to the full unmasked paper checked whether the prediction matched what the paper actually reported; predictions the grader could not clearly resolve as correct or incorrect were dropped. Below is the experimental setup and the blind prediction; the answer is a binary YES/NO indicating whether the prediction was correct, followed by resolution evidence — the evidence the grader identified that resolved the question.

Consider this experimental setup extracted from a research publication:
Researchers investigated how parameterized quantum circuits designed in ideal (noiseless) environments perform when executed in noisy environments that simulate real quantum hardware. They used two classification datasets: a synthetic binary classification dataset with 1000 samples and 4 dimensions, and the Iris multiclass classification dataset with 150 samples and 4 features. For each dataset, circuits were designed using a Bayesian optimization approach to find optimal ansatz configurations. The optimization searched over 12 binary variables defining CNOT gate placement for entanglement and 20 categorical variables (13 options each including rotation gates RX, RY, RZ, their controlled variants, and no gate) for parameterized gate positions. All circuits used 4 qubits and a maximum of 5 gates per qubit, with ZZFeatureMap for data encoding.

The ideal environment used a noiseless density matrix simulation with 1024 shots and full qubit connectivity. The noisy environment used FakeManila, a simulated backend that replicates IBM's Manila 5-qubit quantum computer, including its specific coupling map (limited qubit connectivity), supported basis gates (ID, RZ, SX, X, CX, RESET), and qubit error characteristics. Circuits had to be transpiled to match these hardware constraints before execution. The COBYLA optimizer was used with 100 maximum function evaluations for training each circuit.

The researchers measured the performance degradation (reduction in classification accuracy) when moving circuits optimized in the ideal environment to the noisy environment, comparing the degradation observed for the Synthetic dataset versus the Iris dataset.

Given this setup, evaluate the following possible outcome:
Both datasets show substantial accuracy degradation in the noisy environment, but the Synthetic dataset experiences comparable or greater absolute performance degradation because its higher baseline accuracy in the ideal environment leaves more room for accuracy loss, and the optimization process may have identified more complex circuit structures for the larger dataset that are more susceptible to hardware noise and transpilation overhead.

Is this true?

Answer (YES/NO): NO